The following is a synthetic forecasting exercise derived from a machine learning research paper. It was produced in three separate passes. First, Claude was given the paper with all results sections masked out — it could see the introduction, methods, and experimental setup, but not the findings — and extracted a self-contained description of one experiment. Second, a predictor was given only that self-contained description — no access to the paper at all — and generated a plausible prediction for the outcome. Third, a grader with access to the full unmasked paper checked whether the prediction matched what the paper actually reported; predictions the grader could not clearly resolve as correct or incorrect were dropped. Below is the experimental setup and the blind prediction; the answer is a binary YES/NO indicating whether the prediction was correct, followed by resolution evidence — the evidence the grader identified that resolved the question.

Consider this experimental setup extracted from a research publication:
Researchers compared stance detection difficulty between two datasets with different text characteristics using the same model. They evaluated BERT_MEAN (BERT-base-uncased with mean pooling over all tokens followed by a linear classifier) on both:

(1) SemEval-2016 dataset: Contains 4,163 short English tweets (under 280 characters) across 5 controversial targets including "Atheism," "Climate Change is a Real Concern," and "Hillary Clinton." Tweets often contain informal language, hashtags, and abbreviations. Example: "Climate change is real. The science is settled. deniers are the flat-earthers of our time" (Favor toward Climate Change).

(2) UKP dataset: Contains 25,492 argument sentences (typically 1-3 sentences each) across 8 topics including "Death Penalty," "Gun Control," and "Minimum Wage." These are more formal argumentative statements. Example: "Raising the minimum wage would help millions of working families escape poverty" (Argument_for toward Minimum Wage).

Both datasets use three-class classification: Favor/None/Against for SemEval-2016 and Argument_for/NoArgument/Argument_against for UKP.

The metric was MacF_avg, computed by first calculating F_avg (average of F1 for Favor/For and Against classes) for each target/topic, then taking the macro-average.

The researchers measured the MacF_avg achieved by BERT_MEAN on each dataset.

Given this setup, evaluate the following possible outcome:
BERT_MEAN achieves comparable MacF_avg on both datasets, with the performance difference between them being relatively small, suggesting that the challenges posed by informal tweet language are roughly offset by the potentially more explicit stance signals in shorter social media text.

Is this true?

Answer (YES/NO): YES